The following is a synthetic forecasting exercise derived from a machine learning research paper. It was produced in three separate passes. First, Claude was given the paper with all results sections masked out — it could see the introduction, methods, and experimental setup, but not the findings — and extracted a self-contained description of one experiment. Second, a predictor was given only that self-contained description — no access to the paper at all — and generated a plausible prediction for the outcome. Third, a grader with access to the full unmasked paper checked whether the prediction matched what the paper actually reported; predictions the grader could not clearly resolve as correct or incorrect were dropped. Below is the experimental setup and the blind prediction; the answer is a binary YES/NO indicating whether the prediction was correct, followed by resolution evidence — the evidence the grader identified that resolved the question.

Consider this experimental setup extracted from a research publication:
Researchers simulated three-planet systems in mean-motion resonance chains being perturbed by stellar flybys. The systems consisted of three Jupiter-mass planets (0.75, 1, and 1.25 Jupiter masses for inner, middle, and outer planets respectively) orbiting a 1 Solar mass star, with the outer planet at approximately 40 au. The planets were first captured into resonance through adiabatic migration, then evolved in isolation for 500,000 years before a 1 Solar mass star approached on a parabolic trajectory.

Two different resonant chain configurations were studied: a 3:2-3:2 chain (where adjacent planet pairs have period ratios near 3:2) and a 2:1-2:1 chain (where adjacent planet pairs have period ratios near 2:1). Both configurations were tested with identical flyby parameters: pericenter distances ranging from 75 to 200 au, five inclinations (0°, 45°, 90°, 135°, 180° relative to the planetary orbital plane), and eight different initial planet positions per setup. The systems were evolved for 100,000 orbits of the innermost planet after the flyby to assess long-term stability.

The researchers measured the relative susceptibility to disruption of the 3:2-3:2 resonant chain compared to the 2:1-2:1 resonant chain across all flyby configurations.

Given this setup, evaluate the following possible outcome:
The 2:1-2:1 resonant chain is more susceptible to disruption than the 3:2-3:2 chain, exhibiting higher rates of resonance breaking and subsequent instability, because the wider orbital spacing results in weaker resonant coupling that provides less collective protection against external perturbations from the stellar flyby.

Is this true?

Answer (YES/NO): NO